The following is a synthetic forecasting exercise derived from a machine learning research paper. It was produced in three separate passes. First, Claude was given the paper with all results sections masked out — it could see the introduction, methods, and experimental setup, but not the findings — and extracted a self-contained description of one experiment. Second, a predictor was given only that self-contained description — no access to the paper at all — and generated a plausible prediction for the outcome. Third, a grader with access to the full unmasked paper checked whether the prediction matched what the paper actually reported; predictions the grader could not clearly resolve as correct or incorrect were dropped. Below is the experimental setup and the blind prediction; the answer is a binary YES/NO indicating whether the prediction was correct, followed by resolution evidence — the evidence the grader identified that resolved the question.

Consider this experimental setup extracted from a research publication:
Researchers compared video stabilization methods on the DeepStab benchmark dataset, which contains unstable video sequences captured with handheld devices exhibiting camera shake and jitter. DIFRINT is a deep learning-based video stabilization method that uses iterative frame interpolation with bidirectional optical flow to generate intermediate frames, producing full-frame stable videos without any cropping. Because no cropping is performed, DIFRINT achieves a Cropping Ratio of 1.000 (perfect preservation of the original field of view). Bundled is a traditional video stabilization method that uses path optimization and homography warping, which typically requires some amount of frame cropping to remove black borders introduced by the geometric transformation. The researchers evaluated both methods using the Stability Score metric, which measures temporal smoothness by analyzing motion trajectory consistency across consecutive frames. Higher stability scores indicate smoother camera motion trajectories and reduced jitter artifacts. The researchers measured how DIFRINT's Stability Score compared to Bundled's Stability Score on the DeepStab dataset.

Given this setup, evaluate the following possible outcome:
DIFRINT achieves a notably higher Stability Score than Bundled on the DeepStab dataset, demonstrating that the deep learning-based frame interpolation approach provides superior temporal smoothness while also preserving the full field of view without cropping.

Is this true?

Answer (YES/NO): NO